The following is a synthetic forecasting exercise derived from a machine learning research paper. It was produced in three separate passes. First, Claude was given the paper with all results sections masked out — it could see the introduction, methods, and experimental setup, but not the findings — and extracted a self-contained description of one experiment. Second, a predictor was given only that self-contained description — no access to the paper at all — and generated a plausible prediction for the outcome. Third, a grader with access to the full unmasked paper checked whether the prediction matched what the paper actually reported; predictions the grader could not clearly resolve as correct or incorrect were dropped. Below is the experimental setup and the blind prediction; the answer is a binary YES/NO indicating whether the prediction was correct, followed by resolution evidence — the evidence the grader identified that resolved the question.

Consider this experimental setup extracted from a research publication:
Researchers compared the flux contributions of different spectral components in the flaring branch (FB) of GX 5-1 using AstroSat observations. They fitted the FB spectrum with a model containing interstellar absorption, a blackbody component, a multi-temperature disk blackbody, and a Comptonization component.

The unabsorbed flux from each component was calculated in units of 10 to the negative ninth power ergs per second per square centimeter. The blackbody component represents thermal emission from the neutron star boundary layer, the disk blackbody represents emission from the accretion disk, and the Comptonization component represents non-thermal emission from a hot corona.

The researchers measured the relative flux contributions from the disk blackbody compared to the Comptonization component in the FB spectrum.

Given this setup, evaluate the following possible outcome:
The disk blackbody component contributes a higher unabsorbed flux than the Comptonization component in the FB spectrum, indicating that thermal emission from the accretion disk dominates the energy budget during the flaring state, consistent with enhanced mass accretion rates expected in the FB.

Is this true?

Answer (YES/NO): YES